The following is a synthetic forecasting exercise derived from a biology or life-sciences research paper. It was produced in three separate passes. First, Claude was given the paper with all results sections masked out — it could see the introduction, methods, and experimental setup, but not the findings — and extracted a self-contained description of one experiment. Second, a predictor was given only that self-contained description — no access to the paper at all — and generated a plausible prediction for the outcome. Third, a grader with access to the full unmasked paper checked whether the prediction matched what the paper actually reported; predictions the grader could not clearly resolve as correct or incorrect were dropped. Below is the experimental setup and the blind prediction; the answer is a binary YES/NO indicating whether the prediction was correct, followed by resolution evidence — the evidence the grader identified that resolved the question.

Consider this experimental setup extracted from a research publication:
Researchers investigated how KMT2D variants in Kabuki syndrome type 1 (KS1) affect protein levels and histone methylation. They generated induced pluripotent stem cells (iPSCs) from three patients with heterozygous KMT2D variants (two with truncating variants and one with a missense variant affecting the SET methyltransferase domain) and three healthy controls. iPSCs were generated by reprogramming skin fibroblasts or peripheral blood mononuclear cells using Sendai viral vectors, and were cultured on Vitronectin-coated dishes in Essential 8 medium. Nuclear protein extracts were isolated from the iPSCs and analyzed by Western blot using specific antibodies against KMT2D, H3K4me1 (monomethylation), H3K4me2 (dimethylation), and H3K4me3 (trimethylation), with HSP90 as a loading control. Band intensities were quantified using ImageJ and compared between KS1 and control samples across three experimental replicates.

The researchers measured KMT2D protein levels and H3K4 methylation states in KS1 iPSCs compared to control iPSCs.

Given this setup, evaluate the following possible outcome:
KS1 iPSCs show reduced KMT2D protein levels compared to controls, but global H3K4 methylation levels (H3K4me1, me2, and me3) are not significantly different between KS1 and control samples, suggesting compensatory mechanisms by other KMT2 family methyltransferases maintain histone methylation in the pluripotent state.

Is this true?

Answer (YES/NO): NO